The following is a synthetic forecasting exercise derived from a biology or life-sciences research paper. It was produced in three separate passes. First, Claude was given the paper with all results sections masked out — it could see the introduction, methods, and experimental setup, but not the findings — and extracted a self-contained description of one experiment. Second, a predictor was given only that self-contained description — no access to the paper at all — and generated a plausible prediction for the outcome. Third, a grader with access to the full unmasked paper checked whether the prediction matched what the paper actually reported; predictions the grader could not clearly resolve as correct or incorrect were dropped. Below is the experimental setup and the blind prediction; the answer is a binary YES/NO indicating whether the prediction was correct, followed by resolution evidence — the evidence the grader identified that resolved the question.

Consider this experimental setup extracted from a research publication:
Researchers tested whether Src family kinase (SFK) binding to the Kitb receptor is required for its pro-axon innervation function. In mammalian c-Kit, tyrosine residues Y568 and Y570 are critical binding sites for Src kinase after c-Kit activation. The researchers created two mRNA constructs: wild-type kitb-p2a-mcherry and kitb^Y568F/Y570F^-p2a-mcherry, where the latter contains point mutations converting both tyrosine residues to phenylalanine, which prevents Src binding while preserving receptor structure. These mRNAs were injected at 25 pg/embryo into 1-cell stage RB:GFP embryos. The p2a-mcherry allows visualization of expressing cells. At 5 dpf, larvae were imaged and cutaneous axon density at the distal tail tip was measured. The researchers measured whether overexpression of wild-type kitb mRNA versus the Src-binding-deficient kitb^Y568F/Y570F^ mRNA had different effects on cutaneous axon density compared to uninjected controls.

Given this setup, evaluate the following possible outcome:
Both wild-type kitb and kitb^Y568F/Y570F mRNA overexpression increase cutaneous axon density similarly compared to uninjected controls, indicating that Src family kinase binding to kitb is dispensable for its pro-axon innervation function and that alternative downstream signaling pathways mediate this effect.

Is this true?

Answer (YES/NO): NO